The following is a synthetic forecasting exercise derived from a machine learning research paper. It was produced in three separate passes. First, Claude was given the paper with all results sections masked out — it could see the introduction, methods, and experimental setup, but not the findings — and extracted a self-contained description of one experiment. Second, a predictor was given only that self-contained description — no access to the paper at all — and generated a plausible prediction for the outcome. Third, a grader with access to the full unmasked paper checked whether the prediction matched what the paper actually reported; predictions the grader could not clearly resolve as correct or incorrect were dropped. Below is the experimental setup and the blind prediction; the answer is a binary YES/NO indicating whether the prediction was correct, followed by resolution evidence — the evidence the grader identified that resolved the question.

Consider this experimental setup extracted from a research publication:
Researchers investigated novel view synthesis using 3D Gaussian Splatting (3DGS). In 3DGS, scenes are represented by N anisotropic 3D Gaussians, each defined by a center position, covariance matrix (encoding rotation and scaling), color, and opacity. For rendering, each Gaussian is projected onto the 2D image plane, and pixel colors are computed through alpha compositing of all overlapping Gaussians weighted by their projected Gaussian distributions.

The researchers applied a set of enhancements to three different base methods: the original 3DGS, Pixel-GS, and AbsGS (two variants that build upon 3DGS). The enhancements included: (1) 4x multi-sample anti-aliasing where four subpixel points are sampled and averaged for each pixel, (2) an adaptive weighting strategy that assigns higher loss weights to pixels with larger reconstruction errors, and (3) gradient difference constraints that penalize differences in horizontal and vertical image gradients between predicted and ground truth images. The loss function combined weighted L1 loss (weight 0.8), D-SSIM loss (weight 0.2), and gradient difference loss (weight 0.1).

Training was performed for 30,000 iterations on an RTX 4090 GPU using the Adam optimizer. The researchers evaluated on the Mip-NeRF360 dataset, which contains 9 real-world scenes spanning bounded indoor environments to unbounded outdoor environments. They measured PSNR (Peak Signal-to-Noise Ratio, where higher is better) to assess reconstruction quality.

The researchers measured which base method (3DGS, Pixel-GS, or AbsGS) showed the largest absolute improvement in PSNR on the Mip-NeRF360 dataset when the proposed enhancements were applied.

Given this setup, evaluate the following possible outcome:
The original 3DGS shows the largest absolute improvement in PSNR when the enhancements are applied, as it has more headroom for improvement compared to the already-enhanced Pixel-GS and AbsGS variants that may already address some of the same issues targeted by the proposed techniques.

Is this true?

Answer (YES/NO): YES